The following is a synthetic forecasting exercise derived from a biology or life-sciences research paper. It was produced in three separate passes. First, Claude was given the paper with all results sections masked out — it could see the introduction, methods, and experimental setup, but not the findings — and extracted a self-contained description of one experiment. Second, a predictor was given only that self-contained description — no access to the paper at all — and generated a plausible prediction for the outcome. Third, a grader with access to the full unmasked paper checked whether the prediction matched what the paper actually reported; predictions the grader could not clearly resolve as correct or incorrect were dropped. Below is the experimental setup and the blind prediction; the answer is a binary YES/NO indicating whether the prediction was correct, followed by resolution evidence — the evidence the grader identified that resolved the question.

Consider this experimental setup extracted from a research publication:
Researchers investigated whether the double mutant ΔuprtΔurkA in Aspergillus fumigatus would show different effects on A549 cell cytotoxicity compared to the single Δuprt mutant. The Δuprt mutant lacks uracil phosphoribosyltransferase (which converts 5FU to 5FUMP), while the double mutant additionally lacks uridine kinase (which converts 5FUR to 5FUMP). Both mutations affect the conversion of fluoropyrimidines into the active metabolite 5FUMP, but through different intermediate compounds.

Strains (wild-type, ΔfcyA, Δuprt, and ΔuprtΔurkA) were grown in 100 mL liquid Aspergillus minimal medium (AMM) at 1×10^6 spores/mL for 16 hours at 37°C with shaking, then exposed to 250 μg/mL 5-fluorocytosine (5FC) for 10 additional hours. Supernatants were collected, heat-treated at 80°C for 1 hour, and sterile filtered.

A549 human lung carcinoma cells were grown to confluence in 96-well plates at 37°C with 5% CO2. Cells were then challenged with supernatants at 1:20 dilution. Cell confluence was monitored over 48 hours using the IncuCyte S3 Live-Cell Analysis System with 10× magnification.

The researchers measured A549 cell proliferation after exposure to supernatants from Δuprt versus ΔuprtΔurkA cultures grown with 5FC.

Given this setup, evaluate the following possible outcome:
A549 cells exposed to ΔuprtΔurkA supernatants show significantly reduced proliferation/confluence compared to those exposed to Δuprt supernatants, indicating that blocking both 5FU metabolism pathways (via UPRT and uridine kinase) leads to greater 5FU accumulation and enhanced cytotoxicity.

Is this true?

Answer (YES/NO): YES